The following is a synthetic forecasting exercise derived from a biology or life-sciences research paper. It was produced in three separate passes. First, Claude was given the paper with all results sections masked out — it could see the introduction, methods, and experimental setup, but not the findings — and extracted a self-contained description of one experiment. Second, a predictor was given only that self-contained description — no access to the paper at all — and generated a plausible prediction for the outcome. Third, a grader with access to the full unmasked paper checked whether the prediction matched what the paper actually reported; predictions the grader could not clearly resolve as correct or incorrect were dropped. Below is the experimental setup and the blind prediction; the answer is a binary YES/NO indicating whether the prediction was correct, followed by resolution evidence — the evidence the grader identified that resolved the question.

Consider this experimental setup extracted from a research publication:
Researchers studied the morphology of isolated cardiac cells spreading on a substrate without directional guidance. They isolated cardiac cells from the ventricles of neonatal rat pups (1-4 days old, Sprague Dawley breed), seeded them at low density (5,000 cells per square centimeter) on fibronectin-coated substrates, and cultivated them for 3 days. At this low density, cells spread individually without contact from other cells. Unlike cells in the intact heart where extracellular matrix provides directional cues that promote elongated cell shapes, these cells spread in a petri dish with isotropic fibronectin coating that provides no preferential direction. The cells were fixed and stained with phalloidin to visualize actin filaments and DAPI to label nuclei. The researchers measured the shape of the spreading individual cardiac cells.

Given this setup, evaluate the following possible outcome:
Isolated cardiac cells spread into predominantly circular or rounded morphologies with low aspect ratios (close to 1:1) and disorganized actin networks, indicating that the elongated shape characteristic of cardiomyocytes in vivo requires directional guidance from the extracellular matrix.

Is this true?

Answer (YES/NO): NO